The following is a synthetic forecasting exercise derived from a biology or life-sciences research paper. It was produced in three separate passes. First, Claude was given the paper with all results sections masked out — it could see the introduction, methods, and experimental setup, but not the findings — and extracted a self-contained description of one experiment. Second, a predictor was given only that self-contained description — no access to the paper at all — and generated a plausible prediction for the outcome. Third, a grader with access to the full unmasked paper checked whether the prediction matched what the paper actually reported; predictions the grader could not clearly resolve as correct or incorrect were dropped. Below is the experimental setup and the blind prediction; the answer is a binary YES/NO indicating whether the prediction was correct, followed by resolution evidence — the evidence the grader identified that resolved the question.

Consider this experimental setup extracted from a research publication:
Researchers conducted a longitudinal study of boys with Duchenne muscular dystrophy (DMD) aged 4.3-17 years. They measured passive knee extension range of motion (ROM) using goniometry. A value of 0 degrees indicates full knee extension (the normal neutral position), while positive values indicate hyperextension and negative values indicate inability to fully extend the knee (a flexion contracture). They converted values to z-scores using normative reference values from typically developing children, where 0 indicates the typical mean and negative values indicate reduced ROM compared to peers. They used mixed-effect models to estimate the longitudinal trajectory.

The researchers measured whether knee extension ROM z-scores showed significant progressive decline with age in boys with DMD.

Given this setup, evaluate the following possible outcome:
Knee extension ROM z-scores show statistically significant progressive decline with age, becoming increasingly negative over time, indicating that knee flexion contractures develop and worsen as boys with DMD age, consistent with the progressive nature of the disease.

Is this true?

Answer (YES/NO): NO